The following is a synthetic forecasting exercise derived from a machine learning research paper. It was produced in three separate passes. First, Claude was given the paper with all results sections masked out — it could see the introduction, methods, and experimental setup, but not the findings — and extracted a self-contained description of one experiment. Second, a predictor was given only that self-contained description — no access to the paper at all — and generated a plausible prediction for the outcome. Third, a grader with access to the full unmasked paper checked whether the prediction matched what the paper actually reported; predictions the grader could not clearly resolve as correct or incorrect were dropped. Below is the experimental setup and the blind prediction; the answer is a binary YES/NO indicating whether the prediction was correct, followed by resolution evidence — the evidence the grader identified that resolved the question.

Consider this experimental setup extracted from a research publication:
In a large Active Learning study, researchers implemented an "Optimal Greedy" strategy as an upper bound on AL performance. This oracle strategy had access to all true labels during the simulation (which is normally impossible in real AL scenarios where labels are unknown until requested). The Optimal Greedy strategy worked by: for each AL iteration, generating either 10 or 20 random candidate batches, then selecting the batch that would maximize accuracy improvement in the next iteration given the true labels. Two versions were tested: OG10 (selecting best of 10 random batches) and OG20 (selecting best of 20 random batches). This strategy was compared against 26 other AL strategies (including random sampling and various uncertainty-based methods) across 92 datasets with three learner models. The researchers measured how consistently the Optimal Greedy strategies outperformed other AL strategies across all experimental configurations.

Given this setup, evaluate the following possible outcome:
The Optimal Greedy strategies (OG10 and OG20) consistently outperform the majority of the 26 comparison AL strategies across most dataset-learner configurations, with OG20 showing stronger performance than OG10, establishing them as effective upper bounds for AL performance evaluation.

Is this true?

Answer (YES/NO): NO